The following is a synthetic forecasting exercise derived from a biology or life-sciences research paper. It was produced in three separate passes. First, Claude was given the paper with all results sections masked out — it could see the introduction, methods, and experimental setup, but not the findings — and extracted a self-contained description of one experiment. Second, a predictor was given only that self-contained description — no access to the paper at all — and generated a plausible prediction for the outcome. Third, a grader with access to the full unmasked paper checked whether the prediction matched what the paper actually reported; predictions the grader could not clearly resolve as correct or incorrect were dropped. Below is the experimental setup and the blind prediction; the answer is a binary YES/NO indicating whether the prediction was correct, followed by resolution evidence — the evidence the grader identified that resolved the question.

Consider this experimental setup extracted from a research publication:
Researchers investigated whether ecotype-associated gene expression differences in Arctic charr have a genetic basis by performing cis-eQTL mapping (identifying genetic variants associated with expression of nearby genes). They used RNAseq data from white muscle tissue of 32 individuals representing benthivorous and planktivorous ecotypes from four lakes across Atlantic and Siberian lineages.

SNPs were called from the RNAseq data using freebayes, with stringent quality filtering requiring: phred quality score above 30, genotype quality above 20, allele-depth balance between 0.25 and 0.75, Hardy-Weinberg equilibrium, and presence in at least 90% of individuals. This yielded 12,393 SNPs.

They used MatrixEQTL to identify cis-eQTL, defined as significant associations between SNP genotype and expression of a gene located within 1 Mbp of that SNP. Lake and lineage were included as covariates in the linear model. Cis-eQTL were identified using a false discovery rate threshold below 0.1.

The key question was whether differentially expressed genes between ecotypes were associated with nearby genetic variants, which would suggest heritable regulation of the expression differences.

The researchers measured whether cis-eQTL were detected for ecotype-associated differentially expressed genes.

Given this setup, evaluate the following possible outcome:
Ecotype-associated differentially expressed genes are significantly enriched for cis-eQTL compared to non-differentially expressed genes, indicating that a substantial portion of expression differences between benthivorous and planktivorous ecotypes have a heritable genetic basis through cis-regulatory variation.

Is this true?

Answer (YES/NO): NO